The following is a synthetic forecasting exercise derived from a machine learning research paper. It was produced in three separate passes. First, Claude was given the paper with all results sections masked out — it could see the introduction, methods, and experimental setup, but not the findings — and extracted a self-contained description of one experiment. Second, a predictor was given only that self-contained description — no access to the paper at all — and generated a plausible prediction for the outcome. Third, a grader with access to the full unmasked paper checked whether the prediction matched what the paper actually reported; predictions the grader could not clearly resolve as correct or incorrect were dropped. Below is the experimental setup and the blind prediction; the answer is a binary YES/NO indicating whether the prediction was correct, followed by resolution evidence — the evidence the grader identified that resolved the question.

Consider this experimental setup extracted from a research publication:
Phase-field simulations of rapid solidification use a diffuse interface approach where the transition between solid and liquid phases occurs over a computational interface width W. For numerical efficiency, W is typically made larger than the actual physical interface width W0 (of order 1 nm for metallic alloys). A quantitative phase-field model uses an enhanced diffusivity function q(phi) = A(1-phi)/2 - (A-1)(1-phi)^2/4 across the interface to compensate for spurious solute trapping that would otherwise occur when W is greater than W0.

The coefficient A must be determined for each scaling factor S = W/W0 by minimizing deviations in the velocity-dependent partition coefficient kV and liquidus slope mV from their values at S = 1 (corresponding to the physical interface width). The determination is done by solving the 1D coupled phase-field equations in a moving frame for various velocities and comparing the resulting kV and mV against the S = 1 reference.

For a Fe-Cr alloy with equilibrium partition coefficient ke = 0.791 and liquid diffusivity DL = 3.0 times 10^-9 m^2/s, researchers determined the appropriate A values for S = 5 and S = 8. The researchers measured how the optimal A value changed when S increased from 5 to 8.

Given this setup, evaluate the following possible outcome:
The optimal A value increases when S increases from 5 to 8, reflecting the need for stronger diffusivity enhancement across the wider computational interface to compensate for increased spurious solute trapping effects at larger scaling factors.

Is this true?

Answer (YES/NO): YES